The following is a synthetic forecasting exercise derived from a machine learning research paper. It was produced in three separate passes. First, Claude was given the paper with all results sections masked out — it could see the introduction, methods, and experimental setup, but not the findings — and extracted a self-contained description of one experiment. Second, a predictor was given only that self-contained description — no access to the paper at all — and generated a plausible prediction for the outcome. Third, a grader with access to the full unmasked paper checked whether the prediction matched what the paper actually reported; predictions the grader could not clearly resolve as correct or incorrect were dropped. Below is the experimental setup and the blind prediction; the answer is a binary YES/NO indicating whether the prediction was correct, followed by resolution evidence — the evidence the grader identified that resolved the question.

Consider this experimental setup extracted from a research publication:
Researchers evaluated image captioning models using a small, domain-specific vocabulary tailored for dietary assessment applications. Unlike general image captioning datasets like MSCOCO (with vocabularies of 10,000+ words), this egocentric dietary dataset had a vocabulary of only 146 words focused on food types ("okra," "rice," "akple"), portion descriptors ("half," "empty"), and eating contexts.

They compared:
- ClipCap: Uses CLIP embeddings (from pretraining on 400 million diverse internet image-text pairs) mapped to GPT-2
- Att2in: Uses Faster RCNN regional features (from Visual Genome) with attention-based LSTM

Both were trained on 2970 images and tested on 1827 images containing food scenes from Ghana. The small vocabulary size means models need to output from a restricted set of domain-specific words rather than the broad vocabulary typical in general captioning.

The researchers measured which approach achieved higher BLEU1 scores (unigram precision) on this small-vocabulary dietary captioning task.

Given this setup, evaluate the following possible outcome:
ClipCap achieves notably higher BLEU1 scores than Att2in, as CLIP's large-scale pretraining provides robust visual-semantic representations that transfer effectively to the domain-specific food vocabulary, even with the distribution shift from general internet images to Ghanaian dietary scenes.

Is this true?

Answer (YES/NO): NO